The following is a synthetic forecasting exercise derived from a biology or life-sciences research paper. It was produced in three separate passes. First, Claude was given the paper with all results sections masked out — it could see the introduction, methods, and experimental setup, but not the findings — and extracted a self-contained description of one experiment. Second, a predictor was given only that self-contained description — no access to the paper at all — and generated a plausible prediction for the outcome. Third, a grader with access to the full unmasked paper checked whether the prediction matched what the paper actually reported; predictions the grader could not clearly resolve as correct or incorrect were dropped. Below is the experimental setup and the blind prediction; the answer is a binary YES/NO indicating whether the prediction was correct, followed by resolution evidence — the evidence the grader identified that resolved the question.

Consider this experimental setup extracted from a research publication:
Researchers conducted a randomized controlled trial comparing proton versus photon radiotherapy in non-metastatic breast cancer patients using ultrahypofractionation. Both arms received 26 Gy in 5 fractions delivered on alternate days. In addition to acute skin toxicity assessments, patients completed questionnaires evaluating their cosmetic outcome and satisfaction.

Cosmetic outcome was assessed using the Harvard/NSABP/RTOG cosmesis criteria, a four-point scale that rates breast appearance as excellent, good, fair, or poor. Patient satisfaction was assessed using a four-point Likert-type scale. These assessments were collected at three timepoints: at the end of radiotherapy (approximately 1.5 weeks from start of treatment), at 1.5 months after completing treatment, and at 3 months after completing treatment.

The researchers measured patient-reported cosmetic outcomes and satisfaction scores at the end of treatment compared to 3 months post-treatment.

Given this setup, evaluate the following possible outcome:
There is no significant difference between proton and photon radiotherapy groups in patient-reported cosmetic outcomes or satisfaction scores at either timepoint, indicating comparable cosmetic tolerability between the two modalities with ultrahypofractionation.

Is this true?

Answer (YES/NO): NO